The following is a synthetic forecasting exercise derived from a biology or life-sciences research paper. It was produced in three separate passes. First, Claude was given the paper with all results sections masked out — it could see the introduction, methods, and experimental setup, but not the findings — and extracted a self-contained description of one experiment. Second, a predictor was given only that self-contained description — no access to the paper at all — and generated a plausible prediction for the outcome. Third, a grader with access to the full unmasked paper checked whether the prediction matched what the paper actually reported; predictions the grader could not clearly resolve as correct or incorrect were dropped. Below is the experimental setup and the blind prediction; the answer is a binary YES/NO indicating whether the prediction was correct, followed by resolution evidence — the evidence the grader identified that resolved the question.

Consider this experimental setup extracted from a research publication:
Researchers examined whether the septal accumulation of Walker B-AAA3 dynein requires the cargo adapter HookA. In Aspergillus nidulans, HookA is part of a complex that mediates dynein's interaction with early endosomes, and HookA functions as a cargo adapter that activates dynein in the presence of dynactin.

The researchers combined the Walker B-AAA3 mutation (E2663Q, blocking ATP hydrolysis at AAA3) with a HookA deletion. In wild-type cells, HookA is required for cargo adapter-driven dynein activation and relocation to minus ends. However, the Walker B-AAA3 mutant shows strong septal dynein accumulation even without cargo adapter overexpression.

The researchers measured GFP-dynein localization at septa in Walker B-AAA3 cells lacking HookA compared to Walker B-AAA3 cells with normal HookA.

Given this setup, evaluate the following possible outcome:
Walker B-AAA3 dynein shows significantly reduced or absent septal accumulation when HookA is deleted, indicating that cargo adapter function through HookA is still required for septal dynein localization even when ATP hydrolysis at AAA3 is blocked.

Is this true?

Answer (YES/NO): NO